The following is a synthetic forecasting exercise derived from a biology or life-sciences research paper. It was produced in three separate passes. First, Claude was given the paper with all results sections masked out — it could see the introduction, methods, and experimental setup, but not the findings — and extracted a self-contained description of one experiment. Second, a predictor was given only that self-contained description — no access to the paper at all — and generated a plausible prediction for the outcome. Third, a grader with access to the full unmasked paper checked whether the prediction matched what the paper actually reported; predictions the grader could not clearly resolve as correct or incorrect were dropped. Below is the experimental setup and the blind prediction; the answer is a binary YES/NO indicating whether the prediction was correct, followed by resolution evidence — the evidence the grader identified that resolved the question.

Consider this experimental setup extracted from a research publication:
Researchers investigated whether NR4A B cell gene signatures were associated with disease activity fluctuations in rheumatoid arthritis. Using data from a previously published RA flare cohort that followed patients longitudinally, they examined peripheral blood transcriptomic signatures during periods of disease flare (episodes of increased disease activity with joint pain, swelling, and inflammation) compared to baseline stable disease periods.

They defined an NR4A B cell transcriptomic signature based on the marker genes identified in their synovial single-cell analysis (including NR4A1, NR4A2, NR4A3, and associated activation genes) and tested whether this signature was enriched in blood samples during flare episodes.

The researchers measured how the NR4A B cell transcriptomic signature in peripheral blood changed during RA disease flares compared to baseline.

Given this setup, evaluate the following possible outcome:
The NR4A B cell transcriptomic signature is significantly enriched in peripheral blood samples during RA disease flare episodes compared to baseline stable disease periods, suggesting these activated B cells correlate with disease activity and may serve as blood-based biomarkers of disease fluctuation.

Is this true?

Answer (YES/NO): YES